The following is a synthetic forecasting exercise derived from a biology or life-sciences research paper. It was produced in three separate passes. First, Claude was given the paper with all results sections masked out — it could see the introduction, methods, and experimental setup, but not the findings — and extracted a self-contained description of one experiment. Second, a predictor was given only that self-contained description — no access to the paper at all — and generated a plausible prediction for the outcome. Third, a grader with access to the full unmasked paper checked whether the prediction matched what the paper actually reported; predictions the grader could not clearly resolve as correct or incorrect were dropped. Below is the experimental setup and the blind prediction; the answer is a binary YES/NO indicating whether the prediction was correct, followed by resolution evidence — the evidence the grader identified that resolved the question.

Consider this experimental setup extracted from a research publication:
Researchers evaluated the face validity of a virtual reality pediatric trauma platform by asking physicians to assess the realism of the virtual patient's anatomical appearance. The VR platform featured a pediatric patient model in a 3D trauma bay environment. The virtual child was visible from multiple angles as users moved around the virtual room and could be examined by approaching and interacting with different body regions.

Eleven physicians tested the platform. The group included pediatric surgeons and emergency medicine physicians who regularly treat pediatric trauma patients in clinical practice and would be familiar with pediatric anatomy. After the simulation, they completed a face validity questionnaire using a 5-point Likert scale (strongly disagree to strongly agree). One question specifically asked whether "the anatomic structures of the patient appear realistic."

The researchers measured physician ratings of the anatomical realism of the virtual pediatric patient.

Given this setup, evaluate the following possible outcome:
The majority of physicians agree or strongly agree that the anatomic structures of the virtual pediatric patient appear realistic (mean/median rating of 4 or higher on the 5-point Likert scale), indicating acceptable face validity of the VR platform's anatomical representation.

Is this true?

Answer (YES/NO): YES